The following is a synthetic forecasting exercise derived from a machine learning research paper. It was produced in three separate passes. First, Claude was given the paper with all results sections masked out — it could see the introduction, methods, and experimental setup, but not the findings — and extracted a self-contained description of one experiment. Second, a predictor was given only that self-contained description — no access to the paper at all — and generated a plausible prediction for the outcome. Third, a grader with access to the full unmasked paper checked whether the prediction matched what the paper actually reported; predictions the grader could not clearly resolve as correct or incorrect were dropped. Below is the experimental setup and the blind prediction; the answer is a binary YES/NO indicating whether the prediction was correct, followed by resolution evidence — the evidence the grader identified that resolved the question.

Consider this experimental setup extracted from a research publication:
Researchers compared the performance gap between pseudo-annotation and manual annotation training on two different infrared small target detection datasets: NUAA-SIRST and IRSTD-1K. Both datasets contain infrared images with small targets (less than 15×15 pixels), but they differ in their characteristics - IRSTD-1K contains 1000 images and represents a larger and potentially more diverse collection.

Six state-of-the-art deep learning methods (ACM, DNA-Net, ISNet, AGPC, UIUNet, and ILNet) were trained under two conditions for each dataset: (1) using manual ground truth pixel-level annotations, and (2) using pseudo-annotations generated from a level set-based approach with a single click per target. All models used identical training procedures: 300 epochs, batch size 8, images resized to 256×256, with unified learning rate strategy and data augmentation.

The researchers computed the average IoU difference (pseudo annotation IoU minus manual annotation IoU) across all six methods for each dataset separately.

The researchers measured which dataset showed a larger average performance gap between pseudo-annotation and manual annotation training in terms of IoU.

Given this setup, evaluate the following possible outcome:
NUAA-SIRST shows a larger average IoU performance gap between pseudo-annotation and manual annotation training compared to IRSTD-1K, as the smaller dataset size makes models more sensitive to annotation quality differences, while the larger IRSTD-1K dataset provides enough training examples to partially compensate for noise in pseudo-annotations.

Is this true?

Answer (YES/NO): NO